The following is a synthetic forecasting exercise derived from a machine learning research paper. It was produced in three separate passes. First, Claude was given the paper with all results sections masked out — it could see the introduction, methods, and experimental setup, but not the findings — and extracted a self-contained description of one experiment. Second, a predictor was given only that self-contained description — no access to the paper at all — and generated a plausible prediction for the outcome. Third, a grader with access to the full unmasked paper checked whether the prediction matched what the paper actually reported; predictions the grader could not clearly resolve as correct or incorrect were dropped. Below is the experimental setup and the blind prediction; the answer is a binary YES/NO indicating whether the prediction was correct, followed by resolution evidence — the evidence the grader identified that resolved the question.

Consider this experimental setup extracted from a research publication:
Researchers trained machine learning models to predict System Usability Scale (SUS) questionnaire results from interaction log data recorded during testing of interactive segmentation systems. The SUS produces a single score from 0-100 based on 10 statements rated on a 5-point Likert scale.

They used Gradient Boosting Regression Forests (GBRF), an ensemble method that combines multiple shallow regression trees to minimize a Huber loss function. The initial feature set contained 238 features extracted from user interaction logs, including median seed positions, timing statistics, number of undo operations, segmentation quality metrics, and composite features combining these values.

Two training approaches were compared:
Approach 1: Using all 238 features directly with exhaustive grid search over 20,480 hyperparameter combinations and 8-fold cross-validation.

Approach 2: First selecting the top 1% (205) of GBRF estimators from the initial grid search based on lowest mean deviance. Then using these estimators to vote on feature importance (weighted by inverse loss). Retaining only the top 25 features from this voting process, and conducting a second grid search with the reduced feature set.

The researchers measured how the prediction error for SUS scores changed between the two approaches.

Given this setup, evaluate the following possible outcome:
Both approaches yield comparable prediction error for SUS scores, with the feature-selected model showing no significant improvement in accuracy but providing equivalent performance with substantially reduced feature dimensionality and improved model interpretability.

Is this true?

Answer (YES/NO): NO